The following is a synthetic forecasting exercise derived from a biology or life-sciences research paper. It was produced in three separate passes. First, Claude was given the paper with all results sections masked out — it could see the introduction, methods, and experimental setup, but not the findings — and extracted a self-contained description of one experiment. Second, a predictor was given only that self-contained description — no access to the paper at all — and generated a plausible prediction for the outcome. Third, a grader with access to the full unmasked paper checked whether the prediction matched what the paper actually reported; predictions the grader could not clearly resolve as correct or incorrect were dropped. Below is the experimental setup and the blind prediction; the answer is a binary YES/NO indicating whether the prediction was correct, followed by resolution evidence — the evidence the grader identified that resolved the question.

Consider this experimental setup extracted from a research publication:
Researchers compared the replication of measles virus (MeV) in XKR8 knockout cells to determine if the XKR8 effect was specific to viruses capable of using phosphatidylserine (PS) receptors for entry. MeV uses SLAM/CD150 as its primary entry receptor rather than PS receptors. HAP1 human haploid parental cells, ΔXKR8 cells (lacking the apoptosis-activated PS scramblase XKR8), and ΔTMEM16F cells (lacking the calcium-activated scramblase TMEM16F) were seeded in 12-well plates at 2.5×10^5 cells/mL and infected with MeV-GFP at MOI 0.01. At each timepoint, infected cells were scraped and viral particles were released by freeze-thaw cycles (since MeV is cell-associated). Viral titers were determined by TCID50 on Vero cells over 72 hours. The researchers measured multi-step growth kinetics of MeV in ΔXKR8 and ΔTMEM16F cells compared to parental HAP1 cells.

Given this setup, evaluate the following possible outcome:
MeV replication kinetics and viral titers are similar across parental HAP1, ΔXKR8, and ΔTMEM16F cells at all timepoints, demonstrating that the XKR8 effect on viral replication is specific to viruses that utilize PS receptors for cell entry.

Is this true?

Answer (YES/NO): YES